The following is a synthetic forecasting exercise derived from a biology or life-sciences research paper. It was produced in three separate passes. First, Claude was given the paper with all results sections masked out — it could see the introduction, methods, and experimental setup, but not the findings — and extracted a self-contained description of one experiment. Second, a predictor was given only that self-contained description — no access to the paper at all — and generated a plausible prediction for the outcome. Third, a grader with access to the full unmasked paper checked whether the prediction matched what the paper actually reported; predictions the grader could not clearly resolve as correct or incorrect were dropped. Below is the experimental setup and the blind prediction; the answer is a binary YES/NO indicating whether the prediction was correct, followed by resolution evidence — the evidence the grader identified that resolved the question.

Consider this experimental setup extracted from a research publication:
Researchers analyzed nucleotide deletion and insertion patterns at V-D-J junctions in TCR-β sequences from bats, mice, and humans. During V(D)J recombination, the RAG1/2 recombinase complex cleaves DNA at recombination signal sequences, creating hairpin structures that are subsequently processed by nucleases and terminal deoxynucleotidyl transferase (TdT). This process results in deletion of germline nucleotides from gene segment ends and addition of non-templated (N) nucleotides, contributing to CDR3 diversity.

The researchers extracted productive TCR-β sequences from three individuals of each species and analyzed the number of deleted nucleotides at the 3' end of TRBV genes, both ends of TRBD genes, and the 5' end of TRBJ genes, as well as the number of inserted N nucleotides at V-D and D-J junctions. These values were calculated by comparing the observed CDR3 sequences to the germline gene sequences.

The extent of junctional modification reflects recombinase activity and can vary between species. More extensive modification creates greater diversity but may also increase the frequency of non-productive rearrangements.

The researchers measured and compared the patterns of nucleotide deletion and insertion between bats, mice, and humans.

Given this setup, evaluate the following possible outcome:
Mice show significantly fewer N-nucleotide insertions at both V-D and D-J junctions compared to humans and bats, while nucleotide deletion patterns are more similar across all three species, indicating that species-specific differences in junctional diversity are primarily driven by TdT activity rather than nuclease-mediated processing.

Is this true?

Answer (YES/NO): NO